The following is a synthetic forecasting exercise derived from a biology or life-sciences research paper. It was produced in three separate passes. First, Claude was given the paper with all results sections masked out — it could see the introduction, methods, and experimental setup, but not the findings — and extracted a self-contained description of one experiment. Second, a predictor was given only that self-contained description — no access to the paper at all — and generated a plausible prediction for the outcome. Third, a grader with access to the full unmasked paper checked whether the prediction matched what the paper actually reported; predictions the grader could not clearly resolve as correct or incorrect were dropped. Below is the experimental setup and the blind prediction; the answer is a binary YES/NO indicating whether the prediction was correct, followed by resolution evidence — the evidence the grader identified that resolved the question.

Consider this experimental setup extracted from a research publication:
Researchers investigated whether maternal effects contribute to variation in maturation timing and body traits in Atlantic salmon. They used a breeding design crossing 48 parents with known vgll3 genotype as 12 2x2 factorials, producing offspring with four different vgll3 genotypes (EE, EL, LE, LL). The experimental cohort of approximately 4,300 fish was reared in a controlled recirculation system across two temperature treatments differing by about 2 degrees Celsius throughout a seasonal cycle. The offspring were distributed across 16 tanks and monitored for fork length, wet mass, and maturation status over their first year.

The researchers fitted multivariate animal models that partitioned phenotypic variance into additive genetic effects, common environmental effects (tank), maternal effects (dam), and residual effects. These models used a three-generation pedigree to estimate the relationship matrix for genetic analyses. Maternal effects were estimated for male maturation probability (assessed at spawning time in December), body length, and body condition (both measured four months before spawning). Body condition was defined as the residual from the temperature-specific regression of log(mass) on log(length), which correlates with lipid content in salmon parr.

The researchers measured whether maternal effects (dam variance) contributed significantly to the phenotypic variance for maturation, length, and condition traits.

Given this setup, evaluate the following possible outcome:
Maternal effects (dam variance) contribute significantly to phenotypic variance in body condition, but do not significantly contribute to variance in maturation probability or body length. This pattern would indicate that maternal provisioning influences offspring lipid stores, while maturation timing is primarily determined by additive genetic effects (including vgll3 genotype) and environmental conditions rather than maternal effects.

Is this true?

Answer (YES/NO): NO